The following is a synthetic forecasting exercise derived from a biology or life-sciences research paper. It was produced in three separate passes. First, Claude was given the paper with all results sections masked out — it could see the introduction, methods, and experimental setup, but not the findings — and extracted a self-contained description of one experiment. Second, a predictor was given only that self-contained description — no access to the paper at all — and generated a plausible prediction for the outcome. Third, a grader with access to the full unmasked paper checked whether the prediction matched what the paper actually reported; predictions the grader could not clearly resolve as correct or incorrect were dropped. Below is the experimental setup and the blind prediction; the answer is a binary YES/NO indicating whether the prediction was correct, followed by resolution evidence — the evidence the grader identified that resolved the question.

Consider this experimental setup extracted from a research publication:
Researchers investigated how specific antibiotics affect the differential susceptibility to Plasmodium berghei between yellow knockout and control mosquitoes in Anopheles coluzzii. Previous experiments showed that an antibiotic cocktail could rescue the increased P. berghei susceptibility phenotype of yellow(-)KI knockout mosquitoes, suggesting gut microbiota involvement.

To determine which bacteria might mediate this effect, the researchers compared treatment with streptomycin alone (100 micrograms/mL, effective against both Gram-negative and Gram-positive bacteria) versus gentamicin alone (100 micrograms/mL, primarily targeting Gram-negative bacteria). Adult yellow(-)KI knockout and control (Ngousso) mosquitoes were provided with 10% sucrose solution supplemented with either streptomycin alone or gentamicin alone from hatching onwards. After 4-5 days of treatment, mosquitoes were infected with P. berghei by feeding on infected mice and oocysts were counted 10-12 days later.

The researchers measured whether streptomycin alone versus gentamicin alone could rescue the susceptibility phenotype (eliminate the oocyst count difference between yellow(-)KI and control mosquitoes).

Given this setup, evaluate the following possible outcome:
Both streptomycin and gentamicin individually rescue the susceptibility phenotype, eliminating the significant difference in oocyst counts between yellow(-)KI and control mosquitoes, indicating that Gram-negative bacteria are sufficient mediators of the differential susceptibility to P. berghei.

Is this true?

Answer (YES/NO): NO